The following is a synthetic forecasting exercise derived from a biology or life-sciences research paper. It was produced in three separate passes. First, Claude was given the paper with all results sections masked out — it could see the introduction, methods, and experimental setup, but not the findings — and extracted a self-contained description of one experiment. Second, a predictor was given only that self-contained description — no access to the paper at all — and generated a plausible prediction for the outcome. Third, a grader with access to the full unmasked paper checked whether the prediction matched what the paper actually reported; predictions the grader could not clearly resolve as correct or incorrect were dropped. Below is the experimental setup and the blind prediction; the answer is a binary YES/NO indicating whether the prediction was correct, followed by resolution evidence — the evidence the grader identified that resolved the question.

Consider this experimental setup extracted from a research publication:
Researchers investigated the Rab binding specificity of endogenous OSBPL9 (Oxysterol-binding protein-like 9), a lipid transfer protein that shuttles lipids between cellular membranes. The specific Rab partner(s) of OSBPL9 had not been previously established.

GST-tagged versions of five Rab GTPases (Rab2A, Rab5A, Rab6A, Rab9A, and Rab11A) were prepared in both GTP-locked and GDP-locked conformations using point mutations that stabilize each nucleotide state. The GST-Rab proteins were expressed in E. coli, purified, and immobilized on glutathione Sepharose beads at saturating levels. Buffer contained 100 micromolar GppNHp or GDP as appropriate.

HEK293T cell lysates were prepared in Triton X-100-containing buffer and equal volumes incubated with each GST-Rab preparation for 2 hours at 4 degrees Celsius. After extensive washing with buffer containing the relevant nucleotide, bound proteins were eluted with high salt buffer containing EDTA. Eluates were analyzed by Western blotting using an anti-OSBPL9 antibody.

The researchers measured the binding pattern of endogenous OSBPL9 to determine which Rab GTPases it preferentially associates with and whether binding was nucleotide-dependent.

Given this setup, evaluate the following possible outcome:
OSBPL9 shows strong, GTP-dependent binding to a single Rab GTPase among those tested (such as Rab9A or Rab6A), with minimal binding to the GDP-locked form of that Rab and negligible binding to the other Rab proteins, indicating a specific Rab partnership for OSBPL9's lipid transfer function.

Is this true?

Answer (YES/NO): NO